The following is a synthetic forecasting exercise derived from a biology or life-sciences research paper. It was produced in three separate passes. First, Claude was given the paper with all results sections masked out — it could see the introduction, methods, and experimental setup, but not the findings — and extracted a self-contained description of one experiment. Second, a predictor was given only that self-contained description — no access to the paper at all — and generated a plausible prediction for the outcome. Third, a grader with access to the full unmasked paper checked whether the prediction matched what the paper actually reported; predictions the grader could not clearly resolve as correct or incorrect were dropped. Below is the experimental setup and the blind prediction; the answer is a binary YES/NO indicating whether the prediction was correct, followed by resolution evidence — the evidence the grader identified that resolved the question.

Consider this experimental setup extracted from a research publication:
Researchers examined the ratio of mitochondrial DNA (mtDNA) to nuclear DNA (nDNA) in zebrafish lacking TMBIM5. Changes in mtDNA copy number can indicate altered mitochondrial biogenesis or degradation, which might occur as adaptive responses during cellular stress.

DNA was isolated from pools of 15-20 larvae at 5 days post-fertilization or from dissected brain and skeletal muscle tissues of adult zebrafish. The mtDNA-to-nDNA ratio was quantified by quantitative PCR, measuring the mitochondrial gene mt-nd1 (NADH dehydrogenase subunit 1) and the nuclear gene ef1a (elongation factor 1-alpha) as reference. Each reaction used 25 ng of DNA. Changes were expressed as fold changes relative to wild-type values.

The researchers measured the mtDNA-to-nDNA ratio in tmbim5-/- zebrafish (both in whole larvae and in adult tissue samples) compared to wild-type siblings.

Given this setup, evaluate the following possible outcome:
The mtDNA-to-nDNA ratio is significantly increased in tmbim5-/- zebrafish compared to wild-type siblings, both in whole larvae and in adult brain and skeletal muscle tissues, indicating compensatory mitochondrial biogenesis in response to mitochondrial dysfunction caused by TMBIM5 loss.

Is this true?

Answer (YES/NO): NO